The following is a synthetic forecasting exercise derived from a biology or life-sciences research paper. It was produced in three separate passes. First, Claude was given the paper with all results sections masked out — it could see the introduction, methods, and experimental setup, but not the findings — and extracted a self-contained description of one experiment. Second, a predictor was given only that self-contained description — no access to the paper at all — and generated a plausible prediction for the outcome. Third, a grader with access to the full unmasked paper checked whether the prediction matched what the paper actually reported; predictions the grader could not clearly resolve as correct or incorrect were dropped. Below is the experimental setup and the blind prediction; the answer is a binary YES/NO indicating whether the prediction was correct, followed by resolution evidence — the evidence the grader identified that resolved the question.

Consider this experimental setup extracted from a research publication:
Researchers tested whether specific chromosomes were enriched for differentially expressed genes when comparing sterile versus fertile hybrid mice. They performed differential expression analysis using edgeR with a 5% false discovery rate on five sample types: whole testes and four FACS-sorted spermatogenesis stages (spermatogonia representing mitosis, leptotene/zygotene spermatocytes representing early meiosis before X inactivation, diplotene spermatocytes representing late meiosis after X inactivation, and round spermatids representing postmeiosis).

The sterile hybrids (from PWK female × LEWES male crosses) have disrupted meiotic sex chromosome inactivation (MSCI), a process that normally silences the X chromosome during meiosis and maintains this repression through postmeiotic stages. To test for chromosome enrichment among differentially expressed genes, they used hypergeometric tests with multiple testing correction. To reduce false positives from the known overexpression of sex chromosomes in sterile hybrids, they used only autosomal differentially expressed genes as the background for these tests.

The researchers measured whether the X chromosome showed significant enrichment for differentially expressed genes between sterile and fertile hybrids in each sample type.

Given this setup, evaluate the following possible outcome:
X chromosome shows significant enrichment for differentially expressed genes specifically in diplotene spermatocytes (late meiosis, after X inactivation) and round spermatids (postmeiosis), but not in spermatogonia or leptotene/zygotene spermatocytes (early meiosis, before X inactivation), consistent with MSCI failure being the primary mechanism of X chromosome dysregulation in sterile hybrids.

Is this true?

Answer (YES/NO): NO